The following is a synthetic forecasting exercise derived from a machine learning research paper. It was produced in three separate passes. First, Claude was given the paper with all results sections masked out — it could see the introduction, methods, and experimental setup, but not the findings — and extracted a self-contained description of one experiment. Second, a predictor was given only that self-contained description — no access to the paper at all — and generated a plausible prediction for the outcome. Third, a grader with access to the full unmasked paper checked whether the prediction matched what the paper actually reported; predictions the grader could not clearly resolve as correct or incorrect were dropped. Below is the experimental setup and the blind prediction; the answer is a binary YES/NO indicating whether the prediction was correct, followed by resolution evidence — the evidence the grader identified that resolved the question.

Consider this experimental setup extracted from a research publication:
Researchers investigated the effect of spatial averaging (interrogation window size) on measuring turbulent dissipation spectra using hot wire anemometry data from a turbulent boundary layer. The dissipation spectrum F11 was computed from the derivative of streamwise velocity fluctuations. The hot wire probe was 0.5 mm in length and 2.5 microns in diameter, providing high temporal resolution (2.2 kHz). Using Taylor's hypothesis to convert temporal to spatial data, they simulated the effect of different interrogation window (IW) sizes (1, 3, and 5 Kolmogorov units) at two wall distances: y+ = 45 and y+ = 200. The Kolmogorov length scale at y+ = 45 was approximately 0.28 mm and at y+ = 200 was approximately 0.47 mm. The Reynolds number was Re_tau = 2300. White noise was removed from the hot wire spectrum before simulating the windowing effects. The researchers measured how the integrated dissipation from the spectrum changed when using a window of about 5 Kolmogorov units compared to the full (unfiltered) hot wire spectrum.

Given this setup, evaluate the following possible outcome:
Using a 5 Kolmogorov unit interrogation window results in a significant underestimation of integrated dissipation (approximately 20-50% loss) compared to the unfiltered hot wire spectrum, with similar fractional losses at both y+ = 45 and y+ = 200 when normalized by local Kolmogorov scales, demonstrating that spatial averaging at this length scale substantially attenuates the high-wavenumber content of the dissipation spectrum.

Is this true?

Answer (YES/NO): NO